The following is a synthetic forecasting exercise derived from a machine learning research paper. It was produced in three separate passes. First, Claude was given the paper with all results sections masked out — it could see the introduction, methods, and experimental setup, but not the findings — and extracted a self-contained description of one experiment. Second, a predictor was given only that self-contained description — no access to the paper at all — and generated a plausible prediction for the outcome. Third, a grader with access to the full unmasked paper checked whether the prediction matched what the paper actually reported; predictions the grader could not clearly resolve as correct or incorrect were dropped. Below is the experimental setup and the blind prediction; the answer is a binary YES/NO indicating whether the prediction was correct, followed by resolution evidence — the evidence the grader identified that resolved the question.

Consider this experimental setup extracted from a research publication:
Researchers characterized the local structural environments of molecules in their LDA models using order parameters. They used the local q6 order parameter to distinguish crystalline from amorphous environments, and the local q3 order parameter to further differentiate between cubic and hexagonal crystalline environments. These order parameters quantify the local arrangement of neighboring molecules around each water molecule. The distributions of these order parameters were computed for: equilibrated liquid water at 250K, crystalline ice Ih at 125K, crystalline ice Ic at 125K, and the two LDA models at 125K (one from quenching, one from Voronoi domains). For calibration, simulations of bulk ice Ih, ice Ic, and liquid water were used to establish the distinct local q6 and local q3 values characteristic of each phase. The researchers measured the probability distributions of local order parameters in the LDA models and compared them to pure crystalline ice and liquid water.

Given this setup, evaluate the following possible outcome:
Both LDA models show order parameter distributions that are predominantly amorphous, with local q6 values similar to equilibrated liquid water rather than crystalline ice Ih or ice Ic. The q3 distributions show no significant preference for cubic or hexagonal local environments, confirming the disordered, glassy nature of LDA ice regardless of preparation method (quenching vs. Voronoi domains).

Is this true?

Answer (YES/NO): NO